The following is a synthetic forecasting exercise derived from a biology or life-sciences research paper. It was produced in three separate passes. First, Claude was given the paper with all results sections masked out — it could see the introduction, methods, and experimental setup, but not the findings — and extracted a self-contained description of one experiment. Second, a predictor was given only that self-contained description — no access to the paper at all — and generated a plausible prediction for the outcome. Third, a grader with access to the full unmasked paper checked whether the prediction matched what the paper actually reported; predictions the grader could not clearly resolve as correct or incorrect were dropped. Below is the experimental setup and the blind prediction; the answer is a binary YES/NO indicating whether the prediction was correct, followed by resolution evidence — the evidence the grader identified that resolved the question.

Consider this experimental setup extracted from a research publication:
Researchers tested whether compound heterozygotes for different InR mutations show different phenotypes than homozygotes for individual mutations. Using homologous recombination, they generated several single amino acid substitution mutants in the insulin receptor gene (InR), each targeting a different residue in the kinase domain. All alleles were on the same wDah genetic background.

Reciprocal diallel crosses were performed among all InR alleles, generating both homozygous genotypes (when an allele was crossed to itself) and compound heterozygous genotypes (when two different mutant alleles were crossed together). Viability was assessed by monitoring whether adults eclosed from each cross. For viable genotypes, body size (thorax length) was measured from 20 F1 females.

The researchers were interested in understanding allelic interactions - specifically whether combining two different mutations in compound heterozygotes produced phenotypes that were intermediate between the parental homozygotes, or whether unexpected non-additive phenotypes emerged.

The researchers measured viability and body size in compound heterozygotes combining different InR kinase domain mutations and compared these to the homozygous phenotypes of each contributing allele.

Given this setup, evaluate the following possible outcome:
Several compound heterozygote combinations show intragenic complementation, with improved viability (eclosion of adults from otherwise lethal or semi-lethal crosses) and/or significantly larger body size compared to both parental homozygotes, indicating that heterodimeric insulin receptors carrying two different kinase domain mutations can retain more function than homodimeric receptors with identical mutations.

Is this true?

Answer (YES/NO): YES